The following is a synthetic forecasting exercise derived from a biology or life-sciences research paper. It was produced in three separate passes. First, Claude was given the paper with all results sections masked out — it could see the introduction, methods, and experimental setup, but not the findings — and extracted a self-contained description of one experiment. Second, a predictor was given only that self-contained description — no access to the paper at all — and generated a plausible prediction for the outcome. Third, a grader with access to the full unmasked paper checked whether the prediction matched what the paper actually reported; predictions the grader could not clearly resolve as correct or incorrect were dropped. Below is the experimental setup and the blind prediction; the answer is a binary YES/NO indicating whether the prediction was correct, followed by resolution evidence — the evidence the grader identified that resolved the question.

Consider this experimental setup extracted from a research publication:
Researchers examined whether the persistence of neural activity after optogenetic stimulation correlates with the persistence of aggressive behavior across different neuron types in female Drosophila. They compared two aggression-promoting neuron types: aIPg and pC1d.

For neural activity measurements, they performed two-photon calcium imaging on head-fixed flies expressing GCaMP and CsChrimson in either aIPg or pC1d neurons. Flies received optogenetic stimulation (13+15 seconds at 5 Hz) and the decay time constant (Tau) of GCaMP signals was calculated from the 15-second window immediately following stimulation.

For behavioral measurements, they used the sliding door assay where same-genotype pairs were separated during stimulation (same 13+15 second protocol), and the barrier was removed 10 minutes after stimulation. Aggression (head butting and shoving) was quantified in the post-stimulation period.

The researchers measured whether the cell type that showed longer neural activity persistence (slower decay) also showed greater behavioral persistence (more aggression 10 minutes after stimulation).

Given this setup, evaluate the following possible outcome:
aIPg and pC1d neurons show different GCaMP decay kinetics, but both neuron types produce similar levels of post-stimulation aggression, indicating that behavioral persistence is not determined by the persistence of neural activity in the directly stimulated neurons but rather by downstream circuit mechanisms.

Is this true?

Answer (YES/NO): NO